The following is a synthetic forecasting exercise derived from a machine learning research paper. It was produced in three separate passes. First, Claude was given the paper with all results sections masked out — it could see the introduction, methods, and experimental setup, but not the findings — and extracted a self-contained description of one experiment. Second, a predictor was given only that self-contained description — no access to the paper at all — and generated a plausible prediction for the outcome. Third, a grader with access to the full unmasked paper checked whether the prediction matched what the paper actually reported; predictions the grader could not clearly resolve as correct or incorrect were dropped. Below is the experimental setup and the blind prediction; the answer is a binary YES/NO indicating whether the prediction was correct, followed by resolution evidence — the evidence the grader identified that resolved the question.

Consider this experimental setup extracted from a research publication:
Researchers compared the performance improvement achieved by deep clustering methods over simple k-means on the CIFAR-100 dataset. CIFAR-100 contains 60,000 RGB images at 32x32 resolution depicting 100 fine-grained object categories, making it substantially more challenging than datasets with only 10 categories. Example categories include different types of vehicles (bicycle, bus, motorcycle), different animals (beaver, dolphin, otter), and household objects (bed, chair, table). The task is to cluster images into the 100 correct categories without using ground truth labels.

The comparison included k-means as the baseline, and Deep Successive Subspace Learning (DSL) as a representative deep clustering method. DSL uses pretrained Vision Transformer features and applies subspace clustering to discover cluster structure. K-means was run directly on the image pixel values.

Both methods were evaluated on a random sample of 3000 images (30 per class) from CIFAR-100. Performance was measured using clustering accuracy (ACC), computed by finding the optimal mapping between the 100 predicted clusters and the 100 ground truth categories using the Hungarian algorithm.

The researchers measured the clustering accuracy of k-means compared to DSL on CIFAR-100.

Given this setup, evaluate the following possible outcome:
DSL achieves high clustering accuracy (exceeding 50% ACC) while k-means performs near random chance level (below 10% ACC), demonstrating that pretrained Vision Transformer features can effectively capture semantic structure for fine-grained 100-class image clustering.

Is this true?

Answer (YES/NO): NO